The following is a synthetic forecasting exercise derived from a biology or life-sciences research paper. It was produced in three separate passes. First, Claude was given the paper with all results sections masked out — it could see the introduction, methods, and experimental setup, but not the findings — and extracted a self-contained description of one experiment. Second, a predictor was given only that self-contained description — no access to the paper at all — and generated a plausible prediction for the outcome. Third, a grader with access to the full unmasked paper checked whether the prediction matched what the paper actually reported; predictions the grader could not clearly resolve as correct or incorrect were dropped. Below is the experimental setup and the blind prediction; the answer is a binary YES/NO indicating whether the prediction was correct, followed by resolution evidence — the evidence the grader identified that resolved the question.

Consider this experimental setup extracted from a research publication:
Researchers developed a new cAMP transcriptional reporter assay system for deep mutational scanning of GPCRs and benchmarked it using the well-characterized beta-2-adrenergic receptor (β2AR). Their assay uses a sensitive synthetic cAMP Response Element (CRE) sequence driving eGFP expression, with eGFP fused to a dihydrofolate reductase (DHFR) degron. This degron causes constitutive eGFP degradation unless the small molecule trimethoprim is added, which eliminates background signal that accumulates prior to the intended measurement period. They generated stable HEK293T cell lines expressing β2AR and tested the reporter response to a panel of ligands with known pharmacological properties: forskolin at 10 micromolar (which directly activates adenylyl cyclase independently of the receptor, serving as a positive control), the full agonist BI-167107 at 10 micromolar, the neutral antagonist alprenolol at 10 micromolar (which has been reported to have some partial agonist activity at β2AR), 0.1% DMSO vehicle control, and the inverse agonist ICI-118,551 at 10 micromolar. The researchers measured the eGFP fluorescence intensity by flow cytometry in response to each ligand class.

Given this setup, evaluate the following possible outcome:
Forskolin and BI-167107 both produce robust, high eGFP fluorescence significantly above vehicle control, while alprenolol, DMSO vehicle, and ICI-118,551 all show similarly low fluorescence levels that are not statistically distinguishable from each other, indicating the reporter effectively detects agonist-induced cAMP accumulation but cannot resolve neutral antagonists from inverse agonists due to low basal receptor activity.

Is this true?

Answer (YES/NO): NO